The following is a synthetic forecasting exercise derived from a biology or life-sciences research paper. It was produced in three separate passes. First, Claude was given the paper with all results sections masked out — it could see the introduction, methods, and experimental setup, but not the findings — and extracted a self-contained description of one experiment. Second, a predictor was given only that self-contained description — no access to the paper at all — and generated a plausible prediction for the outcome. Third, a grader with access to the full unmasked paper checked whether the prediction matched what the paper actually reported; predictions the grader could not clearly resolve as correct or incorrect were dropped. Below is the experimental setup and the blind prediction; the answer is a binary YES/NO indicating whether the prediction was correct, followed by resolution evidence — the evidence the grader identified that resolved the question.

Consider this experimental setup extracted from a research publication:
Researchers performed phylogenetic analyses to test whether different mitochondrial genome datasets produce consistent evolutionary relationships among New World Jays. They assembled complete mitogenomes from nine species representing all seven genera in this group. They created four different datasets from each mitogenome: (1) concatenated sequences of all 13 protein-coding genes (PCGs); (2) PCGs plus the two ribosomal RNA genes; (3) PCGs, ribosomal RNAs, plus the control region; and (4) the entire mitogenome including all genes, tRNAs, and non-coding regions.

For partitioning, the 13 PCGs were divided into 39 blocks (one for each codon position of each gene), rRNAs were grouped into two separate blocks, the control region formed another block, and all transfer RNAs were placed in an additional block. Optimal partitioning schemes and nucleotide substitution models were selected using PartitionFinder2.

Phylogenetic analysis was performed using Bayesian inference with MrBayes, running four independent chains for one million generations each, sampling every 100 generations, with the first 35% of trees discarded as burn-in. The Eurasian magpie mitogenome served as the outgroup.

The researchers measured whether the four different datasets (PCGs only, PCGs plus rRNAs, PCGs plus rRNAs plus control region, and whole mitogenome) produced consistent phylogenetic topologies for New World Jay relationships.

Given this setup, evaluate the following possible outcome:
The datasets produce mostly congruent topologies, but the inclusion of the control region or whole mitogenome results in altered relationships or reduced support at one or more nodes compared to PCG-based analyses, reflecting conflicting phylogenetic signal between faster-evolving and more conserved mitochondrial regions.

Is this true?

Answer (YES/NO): NO